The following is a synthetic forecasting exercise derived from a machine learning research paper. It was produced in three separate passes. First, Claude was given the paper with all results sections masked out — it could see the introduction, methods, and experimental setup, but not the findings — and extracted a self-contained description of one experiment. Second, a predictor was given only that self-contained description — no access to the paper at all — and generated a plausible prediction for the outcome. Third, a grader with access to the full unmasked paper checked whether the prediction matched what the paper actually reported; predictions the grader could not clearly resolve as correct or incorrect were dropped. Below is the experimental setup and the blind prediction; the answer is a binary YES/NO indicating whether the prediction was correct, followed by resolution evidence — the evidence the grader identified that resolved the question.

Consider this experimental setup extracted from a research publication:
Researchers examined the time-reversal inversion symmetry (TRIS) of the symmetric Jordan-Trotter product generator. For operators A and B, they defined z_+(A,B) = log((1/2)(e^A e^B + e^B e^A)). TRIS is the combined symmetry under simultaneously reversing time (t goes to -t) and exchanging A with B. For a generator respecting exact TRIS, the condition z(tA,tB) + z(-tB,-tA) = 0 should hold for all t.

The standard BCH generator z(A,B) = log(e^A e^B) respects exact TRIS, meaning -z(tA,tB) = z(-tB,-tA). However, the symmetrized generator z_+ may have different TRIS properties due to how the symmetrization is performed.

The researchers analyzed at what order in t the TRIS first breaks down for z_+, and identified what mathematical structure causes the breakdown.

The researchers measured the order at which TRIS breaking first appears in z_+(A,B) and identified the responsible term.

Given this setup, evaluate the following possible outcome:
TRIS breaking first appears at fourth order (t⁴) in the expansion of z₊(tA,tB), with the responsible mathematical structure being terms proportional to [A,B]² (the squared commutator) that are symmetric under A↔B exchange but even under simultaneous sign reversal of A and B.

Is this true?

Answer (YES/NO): YES